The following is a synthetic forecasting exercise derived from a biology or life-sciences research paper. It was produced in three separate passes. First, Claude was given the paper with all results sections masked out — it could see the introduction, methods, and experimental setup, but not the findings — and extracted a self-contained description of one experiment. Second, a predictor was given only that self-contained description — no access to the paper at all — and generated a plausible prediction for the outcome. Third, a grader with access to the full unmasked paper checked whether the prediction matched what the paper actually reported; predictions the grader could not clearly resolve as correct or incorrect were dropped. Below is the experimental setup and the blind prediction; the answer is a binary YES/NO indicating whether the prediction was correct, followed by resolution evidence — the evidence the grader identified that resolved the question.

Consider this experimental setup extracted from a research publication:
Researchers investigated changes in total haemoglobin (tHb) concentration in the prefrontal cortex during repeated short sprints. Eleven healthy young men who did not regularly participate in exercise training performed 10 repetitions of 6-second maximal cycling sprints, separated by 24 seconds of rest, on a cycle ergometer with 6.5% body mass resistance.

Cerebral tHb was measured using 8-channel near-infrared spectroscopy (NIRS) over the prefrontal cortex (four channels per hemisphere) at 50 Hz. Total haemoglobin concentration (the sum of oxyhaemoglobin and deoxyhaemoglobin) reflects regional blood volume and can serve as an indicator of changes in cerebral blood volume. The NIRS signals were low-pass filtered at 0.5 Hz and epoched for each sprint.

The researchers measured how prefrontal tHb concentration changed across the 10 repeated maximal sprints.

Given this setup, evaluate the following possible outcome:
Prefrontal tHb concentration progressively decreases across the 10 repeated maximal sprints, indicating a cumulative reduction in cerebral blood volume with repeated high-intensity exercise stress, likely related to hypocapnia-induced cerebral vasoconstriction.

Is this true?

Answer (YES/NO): NO